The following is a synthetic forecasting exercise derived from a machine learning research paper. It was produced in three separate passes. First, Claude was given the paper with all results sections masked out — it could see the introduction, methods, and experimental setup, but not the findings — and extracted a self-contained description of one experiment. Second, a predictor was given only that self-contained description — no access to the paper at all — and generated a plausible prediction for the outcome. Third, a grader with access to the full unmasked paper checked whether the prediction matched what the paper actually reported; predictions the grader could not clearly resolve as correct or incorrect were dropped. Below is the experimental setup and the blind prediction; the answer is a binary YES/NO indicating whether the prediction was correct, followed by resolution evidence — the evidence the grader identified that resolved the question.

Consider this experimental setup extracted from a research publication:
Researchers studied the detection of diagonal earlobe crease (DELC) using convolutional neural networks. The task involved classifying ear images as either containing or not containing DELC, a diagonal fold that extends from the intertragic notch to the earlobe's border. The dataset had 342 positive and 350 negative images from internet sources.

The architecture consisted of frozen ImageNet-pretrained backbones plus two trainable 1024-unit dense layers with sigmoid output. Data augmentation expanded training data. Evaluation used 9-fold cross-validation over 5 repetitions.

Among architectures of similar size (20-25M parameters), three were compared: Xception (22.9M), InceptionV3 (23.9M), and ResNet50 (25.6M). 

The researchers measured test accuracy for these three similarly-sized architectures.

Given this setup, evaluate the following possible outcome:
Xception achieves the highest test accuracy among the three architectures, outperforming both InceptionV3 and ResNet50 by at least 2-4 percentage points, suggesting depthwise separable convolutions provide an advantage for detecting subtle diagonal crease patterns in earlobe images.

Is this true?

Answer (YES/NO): NO